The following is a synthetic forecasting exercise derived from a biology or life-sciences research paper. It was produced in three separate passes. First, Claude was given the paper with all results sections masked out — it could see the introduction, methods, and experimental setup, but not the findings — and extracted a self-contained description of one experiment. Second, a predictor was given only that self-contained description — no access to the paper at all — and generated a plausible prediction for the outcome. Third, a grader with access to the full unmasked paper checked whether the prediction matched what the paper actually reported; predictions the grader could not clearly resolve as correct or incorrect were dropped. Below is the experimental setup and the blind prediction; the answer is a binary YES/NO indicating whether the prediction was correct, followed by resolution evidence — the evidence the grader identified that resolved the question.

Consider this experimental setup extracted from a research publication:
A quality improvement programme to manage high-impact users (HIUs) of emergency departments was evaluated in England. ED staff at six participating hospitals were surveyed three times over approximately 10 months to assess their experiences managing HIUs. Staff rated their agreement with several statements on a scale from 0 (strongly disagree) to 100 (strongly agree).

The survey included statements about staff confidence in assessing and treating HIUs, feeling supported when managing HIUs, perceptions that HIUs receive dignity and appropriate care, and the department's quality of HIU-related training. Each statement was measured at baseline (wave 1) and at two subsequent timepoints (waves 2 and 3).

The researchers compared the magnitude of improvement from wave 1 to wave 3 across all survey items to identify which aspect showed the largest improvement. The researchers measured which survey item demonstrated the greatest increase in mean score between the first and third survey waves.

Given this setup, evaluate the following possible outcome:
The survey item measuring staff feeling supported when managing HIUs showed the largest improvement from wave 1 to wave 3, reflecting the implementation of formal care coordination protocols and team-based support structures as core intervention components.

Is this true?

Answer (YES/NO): NO